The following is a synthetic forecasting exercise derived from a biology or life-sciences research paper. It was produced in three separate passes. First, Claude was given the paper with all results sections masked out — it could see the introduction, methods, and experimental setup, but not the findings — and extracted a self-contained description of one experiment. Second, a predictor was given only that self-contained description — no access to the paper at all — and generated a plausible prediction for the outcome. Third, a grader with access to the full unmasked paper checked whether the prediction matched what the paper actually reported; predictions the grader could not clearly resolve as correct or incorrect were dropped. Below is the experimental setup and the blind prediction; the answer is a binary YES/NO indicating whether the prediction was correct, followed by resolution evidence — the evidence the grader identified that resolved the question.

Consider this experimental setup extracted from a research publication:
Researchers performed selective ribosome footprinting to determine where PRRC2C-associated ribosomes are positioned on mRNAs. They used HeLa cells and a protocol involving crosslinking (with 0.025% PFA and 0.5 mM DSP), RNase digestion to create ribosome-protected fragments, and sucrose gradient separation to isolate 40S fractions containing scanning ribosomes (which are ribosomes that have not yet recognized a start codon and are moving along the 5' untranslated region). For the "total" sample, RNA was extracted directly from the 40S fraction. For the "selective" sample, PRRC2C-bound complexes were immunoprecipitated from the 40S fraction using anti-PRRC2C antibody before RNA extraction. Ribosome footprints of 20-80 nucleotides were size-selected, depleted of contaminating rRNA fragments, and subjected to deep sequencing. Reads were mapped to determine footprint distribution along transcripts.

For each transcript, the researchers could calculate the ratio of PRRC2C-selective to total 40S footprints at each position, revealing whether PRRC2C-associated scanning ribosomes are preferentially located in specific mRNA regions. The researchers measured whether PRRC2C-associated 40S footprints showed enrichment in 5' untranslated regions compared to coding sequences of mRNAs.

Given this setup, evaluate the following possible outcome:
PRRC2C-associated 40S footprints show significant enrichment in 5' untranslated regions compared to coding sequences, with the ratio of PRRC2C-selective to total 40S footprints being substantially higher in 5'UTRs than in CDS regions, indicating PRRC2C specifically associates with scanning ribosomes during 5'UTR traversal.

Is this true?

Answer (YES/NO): NO